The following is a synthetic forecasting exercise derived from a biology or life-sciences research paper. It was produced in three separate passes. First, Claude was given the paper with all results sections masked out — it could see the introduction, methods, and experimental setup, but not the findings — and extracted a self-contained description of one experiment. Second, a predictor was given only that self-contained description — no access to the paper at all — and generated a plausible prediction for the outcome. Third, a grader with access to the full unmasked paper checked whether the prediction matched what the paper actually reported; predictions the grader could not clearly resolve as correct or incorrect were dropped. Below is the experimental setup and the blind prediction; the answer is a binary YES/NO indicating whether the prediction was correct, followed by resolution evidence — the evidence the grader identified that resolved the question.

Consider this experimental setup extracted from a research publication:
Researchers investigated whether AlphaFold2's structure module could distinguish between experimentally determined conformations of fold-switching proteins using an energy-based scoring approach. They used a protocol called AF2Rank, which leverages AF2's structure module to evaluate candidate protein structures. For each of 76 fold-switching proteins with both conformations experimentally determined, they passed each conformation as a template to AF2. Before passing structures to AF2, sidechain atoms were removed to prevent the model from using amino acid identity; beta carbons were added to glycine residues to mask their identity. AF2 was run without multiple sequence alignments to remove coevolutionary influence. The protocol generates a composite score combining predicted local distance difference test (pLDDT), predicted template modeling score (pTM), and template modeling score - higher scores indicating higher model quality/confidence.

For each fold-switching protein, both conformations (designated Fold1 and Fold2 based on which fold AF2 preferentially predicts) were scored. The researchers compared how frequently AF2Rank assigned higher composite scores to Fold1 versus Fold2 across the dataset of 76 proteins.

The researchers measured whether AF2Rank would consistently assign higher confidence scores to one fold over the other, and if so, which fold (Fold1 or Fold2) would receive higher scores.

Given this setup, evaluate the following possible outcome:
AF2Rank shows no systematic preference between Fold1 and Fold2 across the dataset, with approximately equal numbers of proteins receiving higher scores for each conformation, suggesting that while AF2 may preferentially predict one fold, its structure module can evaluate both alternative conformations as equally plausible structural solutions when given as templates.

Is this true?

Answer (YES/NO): YES